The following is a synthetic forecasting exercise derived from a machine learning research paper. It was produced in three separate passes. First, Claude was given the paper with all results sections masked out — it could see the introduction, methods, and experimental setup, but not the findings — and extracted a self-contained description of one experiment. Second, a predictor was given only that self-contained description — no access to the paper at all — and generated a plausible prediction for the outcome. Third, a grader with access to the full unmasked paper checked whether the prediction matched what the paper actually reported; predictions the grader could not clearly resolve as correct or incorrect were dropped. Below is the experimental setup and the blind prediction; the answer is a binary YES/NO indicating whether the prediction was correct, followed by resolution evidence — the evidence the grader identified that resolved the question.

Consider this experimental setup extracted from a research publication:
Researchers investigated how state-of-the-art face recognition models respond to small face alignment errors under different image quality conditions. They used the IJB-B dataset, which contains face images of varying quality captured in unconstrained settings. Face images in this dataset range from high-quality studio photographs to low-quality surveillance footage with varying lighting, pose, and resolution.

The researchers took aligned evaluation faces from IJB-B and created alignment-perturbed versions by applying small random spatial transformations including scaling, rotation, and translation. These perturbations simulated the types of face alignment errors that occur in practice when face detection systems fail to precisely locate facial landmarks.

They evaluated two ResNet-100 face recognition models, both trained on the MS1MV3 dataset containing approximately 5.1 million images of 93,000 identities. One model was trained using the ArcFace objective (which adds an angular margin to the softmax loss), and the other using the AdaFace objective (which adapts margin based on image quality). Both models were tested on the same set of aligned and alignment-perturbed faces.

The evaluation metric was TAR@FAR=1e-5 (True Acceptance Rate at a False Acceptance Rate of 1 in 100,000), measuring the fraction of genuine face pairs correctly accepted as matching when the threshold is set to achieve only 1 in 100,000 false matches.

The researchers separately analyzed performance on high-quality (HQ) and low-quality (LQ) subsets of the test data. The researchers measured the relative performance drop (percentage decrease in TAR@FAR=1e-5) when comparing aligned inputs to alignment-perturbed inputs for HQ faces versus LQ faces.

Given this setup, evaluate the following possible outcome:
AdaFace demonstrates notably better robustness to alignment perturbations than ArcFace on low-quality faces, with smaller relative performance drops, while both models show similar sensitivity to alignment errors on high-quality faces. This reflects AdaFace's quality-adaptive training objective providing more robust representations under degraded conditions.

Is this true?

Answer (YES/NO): NO